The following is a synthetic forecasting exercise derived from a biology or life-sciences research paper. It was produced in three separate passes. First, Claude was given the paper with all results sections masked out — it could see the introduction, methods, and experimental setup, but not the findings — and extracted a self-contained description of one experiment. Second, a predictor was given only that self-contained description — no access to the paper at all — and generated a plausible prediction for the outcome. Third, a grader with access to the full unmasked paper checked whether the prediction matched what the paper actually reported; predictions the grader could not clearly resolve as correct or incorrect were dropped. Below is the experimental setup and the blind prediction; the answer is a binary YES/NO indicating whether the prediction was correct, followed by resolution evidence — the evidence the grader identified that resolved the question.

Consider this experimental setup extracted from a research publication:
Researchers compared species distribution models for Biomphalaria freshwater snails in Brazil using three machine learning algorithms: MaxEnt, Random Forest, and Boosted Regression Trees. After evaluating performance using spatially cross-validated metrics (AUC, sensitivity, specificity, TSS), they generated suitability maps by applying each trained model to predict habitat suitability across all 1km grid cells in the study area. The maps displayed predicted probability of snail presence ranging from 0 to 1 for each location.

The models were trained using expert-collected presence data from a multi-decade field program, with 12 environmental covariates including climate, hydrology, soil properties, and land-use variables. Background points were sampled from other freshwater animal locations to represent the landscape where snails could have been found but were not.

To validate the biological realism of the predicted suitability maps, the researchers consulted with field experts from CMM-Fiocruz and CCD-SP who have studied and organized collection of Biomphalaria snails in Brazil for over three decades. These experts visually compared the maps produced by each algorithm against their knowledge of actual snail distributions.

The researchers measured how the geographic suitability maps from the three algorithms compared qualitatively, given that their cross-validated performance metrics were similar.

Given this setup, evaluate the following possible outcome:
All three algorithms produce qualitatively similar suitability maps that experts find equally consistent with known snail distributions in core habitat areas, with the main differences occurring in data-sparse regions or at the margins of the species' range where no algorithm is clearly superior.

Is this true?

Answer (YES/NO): NO